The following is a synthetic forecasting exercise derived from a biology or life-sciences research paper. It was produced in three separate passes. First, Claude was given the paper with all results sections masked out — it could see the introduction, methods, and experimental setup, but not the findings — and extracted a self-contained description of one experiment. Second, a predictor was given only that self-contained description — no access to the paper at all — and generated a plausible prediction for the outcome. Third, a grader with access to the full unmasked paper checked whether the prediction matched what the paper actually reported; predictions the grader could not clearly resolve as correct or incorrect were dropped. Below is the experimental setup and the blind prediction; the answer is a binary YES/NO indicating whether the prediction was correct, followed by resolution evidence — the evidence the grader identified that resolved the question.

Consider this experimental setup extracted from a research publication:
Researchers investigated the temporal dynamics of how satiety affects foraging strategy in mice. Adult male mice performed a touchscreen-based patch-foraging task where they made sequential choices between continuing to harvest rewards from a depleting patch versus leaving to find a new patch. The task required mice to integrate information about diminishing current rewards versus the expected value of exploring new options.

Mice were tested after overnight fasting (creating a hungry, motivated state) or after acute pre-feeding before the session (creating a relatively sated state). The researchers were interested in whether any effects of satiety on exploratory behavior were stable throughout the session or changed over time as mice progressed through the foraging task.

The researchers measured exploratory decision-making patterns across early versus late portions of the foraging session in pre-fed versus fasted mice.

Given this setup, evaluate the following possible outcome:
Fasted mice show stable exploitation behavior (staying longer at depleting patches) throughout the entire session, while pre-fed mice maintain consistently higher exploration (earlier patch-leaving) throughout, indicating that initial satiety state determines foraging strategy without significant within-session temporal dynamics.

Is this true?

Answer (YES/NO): NO